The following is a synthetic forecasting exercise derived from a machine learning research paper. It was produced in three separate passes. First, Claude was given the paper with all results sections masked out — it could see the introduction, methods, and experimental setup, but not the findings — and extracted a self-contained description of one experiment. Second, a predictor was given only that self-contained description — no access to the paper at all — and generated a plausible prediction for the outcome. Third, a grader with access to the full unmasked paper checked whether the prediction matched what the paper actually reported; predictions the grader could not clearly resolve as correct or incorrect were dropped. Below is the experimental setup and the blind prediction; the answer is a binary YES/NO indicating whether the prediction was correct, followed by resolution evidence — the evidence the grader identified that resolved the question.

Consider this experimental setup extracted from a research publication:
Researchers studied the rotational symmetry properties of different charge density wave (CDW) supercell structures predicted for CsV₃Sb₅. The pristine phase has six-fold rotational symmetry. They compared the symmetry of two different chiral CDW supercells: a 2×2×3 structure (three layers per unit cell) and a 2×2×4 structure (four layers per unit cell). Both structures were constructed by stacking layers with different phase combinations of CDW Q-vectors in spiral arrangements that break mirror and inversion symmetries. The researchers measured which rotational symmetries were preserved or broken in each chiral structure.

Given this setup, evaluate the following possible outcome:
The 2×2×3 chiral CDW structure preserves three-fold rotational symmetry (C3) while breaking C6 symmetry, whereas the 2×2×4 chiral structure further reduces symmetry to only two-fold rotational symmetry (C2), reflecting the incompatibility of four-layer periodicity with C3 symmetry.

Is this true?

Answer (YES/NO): NO